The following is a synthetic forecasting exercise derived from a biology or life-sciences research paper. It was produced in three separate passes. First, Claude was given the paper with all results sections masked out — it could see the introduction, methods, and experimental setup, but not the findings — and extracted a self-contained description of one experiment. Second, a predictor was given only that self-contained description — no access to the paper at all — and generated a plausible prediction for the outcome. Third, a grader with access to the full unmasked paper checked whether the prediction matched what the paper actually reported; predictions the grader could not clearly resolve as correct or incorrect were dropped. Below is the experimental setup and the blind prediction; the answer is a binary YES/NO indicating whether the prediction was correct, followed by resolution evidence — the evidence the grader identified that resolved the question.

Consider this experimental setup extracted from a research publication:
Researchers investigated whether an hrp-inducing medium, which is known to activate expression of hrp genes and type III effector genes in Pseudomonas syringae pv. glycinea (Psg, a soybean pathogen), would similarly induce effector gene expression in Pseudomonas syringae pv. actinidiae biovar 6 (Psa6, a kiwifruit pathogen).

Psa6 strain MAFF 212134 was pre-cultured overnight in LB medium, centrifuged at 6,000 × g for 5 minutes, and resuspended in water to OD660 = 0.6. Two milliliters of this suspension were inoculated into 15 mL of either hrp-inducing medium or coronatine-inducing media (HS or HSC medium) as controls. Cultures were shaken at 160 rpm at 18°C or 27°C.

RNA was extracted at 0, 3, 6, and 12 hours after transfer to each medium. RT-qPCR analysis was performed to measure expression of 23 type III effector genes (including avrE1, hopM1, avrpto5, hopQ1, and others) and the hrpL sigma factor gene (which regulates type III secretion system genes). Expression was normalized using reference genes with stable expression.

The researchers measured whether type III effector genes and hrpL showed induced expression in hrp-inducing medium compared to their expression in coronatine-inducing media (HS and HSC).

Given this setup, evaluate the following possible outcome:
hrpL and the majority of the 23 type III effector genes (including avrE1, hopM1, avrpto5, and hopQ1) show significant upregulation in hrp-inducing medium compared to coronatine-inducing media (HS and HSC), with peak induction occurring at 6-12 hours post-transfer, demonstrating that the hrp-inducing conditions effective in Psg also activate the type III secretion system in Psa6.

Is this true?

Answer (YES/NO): NO